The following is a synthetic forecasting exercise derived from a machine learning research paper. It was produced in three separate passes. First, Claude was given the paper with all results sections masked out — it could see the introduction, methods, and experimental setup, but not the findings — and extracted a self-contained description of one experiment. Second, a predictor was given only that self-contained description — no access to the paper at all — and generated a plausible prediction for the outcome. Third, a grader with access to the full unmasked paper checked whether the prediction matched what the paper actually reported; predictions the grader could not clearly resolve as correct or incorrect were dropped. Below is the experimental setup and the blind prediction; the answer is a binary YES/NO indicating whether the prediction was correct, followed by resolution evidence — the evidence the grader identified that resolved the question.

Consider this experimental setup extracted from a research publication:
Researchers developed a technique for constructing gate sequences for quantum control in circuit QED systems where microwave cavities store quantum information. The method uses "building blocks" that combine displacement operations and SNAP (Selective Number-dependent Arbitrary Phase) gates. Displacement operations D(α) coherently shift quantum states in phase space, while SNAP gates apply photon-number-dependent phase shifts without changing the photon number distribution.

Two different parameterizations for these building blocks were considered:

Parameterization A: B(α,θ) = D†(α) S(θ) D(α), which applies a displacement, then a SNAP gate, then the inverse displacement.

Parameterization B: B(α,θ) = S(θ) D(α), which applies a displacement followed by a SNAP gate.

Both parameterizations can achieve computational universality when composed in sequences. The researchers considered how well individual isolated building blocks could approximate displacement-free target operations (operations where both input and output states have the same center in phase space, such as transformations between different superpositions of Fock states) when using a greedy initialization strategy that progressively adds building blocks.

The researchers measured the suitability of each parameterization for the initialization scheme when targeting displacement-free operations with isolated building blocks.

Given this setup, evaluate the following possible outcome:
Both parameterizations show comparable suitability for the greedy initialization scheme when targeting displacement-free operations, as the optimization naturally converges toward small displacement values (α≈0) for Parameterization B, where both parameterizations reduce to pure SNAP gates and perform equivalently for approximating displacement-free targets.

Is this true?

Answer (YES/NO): NO